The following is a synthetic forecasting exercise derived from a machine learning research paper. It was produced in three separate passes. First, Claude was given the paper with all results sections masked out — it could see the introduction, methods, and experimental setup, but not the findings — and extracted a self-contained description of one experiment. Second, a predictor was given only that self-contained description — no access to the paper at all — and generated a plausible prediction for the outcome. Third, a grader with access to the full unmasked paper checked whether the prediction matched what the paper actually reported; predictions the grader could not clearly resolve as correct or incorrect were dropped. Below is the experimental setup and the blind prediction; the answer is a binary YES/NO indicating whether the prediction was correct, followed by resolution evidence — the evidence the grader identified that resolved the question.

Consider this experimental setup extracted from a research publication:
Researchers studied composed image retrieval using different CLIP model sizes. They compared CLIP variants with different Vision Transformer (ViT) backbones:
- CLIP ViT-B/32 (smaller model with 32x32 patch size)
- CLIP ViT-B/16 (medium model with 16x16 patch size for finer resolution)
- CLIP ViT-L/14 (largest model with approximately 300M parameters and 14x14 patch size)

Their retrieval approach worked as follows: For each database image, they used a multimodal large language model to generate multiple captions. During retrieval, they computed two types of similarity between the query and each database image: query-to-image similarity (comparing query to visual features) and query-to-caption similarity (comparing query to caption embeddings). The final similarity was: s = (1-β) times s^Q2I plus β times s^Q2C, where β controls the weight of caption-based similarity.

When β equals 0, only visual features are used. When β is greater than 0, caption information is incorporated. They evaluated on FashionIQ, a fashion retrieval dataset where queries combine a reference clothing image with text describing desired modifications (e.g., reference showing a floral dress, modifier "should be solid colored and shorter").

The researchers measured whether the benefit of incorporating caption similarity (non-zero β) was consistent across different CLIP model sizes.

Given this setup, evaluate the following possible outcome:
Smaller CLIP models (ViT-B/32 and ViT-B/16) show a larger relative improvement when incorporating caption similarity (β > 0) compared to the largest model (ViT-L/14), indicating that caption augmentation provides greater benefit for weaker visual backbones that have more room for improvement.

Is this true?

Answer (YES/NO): NO